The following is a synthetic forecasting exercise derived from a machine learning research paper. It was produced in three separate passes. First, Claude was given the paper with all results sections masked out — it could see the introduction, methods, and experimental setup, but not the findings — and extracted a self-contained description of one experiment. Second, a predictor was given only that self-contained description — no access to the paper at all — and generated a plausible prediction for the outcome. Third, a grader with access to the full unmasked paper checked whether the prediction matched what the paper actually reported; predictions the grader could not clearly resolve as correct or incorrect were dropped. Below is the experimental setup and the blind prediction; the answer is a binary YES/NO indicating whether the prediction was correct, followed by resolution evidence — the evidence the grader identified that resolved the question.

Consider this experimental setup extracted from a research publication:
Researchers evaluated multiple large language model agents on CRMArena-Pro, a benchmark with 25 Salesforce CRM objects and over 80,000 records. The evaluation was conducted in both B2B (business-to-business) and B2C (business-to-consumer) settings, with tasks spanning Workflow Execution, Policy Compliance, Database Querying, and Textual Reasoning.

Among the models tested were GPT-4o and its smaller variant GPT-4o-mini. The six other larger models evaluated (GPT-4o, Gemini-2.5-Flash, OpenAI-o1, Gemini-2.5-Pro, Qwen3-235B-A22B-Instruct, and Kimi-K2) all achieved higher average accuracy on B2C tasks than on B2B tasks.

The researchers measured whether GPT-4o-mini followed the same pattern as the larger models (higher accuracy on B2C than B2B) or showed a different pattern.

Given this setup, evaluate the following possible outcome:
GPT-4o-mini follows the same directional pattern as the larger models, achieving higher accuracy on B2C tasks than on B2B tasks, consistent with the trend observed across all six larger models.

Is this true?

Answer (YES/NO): NO